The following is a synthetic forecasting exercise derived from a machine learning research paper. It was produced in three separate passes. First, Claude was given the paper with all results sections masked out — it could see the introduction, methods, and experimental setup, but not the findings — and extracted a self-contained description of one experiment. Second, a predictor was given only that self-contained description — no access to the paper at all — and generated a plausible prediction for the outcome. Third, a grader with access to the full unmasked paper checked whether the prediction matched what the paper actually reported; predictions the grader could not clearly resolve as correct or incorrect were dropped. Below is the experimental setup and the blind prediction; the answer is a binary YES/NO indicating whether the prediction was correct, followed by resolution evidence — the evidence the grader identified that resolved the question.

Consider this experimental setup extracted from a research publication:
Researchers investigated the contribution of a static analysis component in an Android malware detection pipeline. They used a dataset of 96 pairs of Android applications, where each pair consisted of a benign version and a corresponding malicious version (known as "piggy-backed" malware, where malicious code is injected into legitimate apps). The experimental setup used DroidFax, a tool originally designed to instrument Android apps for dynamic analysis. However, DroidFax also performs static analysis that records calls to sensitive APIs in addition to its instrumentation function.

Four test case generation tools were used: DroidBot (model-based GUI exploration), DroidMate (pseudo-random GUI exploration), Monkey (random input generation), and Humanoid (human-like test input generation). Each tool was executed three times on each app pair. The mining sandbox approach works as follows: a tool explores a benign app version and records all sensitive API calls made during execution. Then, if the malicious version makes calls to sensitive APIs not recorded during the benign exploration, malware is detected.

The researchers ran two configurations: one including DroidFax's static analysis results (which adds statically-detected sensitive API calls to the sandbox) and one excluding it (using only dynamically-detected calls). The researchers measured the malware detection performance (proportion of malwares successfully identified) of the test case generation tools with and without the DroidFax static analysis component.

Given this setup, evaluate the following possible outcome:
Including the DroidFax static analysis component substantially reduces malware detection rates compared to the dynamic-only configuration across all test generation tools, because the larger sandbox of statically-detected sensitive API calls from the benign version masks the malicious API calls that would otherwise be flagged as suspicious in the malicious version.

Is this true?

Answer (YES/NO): NO